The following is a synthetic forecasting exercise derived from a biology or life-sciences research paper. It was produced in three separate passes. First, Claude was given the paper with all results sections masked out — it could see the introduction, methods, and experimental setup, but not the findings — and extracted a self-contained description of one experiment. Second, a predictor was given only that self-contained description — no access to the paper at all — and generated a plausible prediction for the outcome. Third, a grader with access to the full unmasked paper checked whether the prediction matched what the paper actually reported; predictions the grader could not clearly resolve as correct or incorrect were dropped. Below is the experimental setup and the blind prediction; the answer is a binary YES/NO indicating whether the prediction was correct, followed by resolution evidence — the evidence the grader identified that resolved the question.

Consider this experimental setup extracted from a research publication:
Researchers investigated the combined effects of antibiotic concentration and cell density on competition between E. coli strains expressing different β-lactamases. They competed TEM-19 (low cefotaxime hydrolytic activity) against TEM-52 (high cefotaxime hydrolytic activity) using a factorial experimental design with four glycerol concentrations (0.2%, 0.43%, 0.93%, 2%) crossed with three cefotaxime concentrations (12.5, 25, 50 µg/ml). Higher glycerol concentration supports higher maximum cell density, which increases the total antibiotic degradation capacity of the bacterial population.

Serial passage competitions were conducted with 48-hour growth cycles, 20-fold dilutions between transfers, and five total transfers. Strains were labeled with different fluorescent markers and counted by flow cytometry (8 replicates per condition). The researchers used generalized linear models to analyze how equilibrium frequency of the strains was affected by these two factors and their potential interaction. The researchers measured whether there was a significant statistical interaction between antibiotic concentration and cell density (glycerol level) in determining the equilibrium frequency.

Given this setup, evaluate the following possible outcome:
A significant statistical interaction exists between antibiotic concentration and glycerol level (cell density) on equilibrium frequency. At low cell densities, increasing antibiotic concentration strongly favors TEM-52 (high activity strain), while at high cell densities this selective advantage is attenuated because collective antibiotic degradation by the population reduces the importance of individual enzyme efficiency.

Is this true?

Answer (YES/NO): YES